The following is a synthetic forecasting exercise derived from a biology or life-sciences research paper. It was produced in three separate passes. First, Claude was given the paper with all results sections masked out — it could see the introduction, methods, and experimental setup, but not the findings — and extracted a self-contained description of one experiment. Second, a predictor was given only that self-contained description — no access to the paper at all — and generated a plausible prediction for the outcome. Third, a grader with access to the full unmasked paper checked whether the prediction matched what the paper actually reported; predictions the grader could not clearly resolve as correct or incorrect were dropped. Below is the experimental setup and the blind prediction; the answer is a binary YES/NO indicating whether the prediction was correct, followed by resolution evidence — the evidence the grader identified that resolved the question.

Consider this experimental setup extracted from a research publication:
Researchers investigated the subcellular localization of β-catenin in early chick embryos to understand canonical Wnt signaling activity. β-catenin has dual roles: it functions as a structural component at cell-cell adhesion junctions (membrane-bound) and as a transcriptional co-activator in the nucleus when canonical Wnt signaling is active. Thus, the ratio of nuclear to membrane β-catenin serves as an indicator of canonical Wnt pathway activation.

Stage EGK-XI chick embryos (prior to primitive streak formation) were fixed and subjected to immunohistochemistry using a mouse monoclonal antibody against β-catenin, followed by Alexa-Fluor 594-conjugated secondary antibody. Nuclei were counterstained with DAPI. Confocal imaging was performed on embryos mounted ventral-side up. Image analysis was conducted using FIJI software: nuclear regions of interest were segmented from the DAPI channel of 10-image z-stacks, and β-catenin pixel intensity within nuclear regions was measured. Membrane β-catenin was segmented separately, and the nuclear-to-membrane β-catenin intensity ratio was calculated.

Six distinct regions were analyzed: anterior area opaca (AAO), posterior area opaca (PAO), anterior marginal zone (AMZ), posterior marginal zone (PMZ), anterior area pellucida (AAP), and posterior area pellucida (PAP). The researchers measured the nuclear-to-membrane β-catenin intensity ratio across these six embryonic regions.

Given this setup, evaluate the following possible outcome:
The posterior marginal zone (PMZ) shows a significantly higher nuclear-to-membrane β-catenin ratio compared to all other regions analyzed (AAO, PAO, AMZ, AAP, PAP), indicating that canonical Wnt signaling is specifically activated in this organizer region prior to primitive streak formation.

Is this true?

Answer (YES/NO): YES